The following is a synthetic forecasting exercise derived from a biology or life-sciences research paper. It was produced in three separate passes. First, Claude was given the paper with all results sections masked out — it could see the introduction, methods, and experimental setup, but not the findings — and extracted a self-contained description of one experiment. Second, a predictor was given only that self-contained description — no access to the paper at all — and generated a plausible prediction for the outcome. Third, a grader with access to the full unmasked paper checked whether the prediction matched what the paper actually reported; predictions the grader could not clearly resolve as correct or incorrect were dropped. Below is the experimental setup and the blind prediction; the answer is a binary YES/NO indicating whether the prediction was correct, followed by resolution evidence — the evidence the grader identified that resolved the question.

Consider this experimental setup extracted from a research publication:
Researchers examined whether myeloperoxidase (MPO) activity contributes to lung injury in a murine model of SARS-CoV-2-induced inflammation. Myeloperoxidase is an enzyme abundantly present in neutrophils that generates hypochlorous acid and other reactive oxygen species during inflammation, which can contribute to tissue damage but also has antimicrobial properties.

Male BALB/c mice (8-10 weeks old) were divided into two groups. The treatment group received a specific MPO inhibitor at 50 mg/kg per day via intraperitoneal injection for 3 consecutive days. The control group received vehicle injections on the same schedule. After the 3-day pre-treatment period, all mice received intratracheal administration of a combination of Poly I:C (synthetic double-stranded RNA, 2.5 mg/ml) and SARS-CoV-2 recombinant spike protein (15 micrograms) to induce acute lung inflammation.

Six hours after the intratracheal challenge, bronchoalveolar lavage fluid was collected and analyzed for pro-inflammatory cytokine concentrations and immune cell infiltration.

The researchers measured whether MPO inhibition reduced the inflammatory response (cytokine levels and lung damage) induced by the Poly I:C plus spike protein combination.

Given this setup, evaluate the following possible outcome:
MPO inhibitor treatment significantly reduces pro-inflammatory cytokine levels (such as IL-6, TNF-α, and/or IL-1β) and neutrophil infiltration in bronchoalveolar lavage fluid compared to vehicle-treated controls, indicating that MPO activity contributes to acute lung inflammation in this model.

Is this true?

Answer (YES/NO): NO